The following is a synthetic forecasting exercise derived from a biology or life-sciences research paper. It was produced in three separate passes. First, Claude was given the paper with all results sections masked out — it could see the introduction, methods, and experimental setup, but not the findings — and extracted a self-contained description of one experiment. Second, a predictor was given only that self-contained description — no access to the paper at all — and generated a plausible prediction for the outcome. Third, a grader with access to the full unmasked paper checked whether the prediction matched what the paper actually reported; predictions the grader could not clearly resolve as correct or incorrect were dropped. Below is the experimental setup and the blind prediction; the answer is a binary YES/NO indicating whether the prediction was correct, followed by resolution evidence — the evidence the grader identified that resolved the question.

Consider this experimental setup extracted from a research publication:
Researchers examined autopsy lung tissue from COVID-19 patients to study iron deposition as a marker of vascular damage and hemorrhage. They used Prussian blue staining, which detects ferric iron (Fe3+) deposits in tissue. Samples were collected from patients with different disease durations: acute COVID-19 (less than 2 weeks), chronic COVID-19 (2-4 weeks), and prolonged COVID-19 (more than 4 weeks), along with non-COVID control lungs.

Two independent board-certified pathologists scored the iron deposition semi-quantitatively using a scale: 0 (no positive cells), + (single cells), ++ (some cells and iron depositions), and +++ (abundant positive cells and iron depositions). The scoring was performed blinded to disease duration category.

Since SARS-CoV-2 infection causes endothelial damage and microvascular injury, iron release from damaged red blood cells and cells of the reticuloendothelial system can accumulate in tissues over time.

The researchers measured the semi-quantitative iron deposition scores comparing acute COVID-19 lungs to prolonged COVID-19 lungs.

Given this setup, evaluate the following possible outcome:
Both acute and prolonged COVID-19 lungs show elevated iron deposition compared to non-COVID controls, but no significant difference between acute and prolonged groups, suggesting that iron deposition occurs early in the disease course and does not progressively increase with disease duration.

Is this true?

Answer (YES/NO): NO